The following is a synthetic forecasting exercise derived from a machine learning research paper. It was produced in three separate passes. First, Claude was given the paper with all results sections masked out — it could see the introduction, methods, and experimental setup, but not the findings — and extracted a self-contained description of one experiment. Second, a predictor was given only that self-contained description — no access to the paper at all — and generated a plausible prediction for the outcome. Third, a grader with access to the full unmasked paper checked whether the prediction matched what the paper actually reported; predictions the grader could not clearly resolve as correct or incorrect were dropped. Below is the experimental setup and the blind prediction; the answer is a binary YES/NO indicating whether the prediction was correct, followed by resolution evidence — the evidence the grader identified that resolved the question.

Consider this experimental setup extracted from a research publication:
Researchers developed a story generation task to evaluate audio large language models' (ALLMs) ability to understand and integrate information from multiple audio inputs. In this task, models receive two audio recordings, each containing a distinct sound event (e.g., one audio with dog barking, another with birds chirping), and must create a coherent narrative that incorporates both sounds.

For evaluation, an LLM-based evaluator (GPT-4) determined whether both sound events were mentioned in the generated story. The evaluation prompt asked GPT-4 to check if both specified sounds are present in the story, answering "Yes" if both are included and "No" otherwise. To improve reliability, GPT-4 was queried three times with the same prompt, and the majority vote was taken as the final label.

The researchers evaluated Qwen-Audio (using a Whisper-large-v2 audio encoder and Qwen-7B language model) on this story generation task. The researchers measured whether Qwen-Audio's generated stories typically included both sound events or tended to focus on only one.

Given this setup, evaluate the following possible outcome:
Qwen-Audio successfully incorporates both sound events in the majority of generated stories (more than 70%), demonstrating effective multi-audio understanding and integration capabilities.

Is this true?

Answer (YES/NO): NO